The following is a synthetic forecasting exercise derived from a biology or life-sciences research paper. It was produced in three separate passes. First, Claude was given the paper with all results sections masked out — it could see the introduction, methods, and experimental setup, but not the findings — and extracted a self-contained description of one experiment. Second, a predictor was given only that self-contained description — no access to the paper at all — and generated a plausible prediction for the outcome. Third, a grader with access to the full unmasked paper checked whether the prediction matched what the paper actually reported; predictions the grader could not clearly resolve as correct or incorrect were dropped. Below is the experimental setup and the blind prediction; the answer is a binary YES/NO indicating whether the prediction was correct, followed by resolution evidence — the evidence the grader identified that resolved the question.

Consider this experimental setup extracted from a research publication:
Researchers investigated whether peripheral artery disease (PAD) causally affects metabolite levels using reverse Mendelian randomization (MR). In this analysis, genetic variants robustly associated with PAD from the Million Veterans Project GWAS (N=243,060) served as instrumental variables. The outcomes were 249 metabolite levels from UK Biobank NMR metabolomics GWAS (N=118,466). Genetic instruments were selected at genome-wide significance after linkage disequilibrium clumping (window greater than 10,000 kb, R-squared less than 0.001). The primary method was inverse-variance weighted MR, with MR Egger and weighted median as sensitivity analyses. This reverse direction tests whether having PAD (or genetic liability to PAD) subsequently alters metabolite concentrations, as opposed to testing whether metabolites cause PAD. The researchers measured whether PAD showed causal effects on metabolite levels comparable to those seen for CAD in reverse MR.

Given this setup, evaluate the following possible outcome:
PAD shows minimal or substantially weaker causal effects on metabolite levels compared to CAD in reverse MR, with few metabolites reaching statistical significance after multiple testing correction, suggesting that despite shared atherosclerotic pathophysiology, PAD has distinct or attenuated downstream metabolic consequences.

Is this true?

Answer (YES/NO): YES